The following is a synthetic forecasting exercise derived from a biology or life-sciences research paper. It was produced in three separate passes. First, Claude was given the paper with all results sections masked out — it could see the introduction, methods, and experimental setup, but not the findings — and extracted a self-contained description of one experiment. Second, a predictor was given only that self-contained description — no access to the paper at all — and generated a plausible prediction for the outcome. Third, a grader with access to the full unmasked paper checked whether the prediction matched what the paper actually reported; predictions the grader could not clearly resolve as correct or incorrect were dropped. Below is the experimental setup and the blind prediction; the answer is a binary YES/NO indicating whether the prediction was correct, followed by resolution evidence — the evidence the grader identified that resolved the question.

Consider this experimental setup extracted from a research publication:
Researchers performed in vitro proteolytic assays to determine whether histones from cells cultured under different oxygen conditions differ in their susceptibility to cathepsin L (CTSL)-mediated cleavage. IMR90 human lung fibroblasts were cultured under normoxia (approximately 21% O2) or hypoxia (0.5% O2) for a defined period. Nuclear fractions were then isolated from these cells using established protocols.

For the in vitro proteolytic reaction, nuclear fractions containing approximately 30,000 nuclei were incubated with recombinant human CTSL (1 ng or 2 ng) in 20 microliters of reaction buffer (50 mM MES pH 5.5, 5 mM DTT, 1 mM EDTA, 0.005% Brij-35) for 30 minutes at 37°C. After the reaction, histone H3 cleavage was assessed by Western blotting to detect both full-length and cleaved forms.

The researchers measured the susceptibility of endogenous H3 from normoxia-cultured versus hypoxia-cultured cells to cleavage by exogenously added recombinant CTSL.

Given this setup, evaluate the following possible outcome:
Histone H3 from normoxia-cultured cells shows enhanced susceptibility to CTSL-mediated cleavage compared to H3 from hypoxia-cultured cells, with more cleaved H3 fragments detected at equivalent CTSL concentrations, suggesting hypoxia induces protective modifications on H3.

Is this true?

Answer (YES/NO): YES